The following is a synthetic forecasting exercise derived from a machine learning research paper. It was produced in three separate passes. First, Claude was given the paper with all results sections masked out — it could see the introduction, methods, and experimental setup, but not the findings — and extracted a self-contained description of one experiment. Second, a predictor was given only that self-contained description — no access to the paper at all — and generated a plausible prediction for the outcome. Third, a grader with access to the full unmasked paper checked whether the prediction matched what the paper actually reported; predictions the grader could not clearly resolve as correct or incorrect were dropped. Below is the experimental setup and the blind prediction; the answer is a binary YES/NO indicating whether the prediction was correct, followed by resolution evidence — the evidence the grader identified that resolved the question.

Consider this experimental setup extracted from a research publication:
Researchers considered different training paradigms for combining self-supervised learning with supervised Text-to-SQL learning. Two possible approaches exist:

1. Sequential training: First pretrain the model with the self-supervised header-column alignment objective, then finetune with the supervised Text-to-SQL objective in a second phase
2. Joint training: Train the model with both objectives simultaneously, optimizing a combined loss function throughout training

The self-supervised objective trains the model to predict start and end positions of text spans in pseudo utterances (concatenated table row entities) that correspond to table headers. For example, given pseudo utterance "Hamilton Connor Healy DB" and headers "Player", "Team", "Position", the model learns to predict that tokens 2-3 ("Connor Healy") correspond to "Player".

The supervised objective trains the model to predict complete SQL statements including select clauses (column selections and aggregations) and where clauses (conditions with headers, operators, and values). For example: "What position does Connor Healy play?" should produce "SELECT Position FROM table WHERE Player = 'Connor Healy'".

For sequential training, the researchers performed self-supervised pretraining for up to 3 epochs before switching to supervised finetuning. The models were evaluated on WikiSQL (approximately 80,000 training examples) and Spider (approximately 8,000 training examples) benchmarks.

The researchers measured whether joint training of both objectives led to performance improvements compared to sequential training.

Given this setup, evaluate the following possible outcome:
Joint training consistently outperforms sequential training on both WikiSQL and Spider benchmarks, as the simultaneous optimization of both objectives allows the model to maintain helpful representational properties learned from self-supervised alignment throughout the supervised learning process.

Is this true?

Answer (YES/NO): NO